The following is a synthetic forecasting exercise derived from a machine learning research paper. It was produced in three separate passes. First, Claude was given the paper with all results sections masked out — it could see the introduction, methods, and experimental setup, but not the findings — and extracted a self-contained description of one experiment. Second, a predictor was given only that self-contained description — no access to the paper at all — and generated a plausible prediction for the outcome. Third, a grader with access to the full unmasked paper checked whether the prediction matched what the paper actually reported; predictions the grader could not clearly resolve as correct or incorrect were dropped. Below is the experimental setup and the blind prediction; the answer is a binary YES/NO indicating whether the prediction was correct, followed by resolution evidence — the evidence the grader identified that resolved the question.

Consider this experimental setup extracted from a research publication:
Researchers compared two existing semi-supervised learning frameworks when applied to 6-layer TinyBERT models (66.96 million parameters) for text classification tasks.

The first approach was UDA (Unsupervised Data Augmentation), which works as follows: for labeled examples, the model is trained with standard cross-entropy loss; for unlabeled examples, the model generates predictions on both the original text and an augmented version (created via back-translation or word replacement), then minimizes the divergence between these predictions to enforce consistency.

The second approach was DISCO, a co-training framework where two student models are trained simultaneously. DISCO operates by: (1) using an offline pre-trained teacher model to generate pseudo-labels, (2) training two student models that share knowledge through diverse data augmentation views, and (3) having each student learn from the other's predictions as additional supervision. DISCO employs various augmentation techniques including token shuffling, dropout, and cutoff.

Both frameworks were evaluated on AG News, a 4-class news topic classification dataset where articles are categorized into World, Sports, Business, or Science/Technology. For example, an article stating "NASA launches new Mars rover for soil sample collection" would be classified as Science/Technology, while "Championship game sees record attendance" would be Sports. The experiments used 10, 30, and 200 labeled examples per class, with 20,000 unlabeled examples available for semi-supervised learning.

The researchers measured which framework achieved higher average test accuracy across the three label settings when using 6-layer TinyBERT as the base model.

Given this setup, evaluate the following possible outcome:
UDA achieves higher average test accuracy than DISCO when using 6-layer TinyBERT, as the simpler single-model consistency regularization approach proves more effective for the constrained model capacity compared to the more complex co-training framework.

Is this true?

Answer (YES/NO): NO